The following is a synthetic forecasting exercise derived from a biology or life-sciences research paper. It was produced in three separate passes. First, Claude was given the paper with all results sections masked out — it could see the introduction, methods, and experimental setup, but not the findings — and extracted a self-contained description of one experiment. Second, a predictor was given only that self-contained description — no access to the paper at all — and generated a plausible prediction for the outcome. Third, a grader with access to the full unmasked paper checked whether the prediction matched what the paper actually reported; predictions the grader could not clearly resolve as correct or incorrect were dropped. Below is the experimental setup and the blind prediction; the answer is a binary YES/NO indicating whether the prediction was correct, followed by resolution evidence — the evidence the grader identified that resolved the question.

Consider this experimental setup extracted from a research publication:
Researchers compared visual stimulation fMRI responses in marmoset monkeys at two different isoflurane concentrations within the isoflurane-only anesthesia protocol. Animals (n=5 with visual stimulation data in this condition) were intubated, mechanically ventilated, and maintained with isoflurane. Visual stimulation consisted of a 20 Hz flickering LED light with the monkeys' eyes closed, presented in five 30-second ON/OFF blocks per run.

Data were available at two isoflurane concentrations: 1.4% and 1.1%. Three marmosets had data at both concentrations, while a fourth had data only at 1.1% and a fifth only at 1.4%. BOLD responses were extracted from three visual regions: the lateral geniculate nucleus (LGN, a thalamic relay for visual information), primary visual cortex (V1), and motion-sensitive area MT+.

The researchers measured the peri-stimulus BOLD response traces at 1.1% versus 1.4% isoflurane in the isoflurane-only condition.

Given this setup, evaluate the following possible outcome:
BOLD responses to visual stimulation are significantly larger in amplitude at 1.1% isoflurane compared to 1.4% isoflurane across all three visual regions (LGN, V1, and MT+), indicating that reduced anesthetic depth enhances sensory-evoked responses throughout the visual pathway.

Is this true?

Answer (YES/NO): NO